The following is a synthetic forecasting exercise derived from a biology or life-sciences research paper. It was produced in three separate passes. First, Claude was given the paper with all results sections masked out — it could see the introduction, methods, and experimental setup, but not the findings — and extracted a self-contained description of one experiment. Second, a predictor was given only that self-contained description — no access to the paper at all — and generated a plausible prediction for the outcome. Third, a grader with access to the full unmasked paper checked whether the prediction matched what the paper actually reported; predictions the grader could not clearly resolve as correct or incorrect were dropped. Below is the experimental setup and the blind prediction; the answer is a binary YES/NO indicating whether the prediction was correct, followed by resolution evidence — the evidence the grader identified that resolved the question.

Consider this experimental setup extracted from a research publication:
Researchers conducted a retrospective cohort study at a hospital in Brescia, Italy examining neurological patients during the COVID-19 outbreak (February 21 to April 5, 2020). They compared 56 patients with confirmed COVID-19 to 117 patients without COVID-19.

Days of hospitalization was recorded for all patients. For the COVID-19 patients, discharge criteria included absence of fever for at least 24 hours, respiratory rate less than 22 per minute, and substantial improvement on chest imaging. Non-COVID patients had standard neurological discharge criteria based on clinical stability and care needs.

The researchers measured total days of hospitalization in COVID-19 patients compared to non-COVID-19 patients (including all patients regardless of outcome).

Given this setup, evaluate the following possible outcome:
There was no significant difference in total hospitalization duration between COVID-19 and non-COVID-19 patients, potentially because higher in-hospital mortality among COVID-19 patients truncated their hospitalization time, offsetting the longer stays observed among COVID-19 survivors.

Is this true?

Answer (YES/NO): YES